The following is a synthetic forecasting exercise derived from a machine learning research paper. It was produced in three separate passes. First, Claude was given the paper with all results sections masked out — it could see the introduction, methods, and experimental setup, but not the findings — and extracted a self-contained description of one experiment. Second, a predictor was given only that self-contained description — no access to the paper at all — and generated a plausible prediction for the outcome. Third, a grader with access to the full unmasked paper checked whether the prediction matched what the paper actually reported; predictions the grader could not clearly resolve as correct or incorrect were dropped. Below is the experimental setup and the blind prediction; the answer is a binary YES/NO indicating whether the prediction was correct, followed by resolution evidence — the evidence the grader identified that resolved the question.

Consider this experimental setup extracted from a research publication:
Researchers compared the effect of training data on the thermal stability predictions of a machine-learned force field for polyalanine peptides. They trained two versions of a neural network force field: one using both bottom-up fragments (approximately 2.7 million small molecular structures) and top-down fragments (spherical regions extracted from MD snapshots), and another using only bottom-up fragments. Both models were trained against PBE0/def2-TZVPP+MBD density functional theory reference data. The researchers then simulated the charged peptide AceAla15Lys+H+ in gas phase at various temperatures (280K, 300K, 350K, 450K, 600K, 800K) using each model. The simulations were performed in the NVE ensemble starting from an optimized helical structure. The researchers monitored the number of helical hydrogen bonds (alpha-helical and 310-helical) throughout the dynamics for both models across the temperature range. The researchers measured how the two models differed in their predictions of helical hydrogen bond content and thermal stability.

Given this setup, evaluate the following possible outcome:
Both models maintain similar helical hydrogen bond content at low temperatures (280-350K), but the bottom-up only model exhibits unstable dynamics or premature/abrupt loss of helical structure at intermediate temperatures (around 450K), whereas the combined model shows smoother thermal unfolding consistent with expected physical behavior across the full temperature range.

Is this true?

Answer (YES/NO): NO